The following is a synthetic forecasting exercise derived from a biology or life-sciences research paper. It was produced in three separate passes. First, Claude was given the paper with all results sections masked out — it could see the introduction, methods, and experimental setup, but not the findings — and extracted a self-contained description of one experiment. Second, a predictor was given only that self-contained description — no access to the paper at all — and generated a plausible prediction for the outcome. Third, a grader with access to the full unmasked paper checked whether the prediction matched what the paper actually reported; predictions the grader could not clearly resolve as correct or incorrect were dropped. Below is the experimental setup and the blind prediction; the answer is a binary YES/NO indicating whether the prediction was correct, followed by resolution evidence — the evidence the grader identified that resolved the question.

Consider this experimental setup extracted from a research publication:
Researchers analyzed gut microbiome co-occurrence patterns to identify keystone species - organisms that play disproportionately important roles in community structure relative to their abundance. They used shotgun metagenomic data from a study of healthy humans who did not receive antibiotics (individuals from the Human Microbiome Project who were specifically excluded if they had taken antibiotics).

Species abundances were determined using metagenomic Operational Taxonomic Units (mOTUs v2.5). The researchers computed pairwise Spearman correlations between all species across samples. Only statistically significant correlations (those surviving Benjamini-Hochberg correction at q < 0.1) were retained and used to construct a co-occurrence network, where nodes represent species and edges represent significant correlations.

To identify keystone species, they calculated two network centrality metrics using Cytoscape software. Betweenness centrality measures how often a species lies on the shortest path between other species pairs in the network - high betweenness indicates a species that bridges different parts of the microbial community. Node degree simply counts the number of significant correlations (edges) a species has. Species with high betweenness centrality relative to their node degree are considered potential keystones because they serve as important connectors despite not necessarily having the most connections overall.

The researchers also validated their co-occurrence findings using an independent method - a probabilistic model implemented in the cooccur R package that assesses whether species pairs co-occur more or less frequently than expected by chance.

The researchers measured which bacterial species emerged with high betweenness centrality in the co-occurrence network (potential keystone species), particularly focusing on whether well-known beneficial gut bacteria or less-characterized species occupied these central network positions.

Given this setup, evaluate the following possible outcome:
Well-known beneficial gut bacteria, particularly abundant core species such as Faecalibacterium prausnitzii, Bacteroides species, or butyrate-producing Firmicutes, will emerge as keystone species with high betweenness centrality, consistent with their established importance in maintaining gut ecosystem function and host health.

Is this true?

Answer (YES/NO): YES